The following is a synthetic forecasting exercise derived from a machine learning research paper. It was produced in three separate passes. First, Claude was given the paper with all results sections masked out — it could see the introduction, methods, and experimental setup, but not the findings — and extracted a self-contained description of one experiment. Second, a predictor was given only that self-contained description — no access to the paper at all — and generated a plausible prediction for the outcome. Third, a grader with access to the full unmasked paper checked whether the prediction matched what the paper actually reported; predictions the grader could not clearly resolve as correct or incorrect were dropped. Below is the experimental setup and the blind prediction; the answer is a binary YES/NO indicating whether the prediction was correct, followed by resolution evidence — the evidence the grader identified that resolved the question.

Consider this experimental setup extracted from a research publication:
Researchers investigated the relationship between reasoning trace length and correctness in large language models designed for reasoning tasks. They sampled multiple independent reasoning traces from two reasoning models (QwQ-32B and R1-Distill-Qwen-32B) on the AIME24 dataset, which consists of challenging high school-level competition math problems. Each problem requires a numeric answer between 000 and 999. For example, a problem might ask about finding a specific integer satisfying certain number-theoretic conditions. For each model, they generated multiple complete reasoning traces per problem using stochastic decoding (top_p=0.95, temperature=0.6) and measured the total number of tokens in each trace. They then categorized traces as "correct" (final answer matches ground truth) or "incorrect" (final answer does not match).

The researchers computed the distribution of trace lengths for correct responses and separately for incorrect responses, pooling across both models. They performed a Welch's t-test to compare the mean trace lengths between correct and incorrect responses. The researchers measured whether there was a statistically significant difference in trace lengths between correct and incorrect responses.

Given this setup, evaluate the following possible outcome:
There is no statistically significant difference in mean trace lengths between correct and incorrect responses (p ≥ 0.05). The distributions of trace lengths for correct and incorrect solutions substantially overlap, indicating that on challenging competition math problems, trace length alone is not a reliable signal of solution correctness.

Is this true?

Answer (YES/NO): NO